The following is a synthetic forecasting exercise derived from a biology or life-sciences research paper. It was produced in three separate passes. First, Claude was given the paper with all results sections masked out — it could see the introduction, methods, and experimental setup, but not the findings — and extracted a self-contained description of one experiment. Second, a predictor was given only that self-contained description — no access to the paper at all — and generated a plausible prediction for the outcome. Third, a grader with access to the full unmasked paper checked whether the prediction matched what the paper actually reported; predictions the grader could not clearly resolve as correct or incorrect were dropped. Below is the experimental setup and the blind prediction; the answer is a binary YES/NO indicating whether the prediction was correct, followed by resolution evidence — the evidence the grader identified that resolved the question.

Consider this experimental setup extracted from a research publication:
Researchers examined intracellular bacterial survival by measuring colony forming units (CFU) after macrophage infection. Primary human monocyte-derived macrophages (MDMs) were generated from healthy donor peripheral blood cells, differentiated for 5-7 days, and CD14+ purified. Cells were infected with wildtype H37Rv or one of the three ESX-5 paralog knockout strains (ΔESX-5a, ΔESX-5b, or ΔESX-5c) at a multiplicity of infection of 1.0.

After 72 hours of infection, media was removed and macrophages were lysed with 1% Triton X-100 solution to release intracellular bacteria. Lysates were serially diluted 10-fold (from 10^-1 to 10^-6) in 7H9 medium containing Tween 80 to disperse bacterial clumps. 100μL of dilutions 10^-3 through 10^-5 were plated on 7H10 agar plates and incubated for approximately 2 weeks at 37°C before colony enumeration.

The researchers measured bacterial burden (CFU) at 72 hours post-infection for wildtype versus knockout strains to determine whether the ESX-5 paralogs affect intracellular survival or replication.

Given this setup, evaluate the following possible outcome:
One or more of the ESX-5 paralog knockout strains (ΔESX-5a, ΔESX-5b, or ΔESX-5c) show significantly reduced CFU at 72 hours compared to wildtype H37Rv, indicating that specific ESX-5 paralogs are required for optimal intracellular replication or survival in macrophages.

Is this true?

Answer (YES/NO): NO